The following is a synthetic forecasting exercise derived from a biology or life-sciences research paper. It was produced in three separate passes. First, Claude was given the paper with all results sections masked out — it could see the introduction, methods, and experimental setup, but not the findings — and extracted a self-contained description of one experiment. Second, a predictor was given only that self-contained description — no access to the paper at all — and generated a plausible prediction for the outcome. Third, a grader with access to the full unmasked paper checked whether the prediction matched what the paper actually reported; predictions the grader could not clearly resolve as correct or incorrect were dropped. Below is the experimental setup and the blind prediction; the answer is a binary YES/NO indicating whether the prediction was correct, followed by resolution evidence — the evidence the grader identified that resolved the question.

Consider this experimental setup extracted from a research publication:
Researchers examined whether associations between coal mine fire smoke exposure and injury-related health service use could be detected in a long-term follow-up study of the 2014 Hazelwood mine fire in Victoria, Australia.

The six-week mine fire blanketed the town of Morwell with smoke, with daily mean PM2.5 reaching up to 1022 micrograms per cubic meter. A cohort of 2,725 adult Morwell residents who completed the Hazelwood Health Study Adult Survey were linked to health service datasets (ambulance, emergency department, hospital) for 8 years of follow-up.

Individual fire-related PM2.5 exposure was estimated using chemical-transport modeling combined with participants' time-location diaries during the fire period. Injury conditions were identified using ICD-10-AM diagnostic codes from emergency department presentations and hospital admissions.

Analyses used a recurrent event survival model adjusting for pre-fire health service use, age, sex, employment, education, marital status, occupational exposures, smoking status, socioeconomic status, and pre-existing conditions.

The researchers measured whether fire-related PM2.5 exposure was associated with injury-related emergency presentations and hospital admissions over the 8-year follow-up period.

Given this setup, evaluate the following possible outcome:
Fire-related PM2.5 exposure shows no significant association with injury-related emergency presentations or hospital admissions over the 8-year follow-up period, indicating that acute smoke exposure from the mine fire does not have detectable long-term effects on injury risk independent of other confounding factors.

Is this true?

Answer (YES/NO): NO